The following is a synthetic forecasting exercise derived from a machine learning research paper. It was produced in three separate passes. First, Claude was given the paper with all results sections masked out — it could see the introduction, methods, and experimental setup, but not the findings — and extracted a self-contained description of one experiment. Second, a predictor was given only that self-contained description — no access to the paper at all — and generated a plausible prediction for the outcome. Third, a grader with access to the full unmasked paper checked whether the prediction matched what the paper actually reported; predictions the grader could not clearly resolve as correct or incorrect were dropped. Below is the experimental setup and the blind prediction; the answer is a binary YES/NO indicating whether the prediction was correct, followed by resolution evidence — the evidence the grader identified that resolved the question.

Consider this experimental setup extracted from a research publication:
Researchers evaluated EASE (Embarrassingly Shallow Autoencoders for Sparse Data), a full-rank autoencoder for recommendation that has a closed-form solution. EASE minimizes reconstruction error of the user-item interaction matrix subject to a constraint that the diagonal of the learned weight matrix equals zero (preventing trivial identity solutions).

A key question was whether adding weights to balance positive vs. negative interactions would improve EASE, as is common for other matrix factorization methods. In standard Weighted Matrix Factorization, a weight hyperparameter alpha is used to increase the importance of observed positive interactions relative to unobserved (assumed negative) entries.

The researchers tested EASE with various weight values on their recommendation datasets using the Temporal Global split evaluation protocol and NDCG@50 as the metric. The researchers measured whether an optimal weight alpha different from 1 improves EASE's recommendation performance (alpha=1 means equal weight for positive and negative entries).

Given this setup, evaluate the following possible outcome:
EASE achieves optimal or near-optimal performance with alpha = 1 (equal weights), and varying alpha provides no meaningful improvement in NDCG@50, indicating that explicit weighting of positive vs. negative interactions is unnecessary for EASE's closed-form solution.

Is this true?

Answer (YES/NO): YES